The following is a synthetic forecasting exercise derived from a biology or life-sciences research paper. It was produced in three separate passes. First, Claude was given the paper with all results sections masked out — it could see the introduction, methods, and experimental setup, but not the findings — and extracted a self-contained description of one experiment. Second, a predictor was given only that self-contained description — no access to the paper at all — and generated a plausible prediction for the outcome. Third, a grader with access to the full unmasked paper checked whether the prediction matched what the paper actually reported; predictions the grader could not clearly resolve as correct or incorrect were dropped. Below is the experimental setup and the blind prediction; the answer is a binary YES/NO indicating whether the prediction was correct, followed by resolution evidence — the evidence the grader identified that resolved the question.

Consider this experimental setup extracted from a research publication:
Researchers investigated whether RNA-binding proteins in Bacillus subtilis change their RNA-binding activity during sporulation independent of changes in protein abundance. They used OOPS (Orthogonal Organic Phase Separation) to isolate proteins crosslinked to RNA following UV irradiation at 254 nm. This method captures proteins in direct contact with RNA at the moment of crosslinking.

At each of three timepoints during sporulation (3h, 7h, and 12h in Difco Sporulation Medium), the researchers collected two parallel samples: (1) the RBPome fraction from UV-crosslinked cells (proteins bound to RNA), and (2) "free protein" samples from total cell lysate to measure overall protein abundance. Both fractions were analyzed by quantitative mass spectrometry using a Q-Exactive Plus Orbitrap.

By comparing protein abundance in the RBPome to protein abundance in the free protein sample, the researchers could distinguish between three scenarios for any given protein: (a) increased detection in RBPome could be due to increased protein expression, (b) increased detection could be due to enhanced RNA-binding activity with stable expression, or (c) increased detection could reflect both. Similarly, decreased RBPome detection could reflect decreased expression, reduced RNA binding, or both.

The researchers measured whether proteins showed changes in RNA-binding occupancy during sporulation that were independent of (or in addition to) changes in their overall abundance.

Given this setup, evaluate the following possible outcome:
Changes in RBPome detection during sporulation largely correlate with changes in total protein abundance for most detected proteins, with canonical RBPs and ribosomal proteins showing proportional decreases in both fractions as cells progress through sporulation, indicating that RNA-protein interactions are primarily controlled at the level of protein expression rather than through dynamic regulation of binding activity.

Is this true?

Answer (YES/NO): NO